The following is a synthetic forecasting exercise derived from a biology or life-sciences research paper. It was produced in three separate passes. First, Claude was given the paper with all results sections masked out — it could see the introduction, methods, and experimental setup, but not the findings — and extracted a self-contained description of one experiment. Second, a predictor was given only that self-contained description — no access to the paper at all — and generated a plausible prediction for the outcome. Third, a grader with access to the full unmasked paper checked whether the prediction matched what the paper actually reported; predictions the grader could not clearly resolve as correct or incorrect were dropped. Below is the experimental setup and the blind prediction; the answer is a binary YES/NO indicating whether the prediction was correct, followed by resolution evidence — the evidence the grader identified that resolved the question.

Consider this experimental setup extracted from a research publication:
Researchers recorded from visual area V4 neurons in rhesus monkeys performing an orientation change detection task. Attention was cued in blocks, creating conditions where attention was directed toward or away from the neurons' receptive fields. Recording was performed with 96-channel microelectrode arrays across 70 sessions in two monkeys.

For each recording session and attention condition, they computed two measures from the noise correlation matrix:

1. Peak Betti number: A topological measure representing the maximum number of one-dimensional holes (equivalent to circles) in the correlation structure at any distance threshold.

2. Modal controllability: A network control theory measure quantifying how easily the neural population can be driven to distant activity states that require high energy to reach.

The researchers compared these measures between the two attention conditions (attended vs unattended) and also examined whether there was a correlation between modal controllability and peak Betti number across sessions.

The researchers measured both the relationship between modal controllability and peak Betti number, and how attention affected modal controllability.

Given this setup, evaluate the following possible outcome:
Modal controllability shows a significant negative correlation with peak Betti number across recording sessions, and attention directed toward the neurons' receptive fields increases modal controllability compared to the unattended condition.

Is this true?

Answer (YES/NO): YES